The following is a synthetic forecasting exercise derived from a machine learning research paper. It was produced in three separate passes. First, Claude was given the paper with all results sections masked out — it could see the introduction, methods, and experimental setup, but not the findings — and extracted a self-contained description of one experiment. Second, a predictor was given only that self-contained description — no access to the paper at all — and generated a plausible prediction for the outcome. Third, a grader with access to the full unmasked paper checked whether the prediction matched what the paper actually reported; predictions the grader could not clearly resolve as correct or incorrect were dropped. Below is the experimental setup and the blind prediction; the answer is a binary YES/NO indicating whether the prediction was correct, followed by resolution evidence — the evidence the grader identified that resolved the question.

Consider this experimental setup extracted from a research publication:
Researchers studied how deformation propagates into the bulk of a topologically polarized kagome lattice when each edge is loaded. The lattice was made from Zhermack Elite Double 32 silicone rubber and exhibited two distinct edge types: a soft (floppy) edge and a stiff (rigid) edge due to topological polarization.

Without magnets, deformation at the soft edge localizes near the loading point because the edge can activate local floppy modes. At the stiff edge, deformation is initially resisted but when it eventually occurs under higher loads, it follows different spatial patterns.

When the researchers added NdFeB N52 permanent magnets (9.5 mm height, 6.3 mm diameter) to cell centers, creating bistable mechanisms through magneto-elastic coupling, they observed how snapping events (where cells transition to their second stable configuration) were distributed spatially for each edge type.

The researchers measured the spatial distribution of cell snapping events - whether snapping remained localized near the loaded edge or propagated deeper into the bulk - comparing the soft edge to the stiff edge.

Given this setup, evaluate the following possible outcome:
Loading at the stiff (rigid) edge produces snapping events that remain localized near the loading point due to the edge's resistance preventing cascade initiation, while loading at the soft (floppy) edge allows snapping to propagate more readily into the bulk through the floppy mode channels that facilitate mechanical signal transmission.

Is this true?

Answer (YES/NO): NO